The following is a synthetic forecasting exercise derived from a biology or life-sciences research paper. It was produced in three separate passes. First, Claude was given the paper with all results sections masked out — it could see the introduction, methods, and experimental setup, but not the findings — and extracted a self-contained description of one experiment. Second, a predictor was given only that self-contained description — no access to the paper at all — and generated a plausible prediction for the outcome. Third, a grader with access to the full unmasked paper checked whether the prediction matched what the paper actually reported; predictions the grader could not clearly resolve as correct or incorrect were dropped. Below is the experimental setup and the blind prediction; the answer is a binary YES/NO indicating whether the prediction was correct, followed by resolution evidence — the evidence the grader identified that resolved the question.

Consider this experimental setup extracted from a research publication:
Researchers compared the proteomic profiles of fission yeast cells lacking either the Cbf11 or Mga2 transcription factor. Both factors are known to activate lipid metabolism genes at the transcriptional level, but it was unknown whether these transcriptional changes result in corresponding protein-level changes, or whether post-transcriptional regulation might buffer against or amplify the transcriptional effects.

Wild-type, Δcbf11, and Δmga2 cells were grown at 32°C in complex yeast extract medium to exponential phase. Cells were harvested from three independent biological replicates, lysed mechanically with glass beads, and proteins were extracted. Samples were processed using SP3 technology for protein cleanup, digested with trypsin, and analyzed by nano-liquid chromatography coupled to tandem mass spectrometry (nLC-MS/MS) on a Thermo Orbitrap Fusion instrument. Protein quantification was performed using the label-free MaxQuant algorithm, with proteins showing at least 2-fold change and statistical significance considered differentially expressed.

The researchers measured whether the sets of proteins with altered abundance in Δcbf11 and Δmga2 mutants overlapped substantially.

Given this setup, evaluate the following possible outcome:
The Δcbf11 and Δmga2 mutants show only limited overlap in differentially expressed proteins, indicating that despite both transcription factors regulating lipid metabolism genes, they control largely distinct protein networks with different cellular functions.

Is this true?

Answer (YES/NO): NO